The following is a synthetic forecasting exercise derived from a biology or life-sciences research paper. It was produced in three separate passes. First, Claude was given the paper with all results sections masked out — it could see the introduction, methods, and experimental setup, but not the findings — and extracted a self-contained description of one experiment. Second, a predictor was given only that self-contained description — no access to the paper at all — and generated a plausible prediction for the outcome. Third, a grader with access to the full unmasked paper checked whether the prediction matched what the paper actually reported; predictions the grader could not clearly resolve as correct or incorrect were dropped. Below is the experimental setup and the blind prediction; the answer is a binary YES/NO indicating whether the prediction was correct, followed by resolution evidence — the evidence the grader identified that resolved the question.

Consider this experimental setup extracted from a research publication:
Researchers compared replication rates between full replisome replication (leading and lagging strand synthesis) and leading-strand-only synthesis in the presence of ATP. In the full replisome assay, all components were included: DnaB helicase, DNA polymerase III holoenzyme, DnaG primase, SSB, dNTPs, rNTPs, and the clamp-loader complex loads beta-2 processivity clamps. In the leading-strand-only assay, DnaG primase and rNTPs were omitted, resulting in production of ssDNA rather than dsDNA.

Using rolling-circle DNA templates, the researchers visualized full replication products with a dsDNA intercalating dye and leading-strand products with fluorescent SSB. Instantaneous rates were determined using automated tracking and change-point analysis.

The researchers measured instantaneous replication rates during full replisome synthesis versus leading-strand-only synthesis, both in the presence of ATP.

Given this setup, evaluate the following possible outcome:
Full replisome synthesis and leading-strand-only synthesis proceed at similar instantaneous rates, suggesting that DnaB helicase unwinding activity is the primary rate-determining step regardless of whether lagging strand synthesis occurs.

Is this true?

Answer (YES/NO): NO